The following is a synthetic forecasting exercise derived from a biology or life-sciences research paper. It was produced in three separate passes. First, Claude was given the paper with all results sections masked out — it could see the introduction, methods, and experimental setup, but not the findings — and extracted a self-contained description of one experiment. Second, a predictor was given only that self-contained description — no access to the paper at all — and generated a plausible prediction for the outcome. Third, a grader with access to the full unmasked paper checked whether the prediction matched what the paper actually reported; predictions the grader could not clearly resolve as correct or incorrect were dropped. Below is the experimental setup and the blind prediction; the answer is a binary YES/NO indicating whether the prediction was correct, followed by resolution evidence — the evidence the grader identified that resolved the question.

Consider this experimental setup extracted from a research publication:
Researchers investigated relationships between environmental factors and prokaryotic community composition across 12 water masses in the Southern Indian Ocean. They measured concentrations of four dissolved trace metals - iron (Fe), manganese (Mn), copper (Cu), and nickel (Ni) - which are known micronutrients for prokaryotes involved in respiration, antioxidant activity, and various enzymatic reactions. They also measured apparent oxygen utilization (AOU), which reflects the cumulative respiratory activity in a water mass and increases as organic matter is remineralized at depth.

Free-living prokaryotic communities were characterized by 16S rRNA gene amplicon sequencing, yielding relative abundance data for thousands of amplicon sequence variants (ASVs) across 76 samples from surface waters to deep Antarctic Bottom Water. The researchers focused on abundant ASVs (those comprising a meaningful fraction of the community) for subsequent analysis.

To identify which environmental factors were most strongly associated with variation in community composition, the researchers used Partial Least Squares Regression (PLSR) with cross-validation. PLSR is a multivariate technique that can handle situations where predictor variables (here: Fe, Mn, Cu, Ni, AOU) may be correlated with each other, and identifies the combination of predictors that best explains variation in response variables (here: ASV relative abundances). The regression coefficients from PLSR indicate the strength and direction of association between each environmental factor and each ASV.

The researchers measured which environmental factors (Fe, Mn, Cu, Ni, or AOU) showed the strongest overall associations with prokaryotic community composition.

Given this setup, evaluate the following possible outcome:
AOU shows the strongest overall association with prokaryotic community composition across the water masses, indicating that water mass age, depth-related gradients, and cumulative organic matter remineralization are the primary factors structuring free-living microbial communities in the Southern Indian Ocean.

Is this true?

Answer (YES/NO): YES